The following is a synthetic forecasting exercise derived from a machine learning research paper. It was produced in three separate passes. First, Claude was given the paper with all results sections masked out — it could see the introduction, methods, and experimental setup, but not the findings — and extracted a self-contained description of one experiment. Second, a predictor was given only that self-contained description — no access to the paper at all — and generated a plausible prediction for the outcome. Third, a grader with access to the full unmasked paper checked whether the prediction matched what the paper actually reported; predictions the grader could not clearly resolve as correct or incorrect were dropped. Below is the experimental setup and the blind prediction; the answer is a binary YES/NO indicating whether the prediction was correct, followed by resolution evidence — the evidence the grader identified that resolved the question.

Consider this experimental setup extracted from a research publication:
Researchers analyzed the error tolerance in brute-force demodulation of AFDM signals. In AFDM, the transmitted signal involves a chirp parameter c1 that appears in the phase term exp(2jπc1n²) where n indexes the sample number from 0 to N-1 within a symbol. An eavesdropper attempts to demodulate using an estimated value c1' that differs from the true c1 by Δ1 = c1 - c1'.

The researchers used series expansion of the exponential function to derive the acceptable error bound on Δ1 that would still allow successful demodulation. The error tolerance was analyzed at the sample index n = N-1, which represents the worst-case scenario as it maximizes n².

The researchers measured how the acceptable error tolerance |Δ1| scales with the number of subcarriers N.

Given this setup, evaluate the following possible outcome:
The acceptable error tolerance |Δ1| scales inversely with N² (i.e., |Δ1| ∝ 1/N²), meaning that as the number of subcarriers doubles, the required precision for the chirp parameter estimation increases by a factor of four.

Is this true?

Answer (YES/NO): YES